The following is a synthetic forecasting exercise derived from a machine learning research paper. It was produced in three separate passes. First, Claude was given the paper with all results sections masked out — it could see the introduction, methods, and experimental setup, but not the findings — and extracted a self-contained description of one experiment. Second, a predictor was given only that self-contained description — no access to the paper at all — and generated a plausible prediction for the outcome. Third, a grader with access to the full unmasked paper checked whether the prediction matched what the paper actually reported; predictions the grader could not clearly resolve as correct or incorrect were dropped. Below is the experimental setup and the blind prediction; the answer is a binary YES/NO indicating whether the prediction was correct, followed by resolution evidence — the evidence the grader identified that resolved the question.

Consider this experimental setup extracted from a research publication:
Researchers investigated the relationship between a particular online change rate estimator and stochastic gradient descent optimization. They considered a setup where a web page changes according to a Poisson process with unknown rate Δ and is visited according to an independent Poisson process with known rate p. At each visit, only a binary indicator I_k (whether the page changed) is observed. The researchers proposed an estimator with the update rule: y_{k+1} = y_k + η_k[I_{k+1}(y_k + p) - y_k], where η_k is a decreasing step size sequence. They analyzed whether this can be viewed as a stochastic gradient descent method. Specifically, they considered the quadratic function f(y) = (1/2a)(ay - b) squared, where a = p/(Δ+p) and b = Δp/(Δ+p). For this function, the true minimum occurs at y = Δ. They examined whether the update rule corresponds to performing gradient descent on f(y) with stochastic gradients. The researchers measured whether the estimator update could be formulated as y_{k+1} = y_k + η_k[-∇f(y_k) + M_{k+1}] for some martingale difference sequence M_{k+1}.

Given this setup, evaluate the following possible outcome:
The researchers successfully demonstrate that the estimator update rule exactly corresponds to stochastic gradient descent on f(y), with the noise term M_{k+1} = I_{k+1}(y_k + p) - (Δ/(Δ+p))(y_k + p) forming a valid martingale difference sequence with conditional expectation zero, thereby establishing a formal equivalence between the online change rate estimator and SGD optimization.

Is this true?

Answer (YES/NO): YES